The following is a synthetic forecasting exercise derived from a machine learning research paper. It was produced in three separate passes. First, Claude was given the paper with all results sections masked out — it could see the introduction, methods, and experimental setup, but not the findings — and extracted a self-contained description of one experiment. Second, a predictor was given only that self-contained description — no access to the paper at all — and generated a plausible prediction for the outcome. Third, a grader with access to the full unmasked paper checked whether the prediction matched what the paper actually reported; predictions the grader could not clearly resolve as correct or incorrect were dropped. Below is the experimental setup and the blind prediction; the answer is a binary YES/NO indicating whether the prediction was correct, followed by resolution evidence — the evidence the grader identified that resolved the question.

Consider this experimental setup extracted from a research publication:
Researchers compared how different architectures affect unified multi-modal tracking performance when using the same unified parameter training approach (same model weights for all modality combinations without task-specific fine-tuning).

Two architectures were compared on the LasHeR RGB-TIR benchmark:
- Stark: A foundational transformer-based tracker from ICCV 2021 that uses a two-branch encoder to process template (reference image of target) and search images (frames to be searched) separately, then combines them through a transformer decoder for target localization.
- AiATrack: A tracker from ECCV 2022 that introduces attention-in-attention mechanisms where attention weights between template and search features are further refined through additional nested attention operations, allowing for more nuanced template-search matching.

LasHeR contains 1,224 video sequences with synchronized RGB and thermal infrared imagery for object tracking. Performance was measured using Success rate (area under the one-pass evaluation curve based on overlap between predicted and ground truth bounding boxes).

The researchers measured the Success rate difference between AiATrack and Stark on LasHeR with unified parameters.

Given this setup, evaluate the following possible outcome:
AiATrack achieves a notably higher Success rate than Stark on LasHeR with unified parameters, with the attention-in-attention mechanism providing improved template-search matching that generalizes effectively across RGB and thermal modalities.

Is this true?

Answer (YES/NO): YES